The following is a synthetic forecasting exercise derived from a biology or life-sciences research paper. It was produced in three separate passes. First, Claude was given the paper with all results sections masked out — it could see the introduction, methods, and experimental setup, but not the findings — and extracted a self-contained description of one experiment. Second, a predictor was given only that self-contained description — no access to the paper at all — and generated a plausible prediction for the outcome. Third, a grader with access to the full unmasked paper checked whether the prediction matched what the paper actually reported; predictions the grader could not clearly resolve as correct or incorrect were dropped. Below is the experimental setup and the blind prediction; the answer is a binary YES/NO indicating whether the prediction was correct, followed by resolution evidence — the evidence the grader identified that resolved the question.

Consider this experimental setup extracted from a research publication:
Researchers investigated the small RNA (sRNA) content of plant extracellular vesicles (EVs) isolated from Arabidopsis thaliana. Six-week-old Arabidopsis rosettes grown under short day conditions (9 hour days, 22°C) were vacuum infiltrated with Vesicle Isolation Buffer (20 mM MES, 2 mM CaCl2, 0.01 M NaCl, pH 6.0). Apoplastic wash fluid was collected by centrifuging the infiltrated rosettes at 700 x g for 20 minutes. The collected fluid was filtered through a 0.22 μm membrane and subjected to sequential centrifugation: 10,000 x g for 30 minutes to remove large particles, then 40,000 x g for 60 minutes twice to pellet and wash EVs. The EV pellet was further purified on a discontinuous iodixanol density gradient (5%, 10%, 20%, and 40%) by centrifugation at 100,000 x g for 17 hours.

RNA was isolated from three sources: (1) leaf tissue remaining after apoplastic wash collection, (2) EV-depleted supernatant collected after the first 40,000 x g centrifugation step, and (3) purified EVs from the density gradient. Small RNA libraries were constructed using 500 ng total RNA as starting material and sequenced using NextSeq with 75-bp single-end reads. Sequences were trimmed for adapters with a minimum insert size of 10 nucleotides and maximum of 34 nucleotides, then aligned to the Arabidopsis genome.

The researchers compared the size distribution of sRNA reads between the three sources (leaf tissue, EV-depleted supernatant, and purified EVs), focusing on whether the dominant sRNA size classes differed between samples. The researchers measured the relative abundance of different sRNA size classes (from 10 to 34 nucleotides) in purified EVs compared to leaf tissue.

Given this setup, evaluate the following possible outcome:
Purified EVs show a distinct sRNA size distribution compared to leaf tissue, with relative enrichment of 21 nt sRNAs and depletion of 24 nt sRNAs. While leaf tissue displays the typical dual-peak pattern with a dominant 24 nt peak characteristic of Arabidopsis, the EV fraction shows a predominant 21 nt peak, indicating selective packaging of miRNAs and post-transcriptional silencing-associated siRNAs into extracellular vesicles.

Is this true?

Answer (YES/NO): NO